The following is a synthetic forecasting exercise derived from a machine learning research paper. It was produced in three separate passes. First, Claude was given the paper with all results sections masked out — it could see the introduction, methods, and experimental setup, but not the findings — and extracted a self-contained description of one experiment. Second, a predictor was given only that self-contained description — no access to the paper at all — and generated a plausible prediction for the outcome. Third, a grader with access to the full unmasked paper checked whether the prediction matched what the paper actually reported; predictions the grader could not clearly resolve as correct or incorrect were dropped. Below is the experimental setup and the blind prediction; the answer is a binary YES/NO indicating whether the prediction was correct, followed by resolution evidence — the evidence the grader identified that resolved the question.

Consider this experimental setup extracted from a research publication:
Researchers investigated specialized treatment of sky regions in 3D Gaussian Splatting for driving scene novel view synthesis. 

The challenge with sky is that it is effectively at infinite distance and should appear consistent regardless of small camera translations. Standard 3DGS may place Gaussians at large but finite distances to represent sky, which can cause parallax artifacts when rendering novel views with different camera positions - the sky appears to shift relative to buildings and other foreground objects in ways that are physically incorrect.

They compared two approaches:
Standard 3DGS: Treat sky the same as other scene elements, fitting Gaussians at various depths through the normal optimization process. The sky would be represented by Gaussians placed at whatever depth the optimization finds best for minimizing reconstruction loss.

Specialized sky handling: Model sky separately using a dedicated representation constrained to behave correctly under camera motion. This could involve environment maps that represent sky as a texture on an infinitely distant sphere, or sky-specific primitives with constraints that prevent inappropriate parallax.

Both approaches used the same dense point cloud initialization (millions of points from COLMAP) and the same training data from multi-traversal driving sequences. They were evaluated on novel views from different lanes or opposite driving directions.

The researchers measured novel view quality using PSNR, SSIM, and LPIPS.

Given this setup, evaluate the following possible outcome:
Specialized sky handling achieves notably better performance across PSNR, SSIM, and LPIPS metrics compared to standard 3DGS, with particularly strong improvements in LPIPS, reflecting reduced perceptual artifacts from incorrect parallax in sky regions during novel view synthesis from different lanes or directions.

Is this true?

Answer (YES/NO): NO